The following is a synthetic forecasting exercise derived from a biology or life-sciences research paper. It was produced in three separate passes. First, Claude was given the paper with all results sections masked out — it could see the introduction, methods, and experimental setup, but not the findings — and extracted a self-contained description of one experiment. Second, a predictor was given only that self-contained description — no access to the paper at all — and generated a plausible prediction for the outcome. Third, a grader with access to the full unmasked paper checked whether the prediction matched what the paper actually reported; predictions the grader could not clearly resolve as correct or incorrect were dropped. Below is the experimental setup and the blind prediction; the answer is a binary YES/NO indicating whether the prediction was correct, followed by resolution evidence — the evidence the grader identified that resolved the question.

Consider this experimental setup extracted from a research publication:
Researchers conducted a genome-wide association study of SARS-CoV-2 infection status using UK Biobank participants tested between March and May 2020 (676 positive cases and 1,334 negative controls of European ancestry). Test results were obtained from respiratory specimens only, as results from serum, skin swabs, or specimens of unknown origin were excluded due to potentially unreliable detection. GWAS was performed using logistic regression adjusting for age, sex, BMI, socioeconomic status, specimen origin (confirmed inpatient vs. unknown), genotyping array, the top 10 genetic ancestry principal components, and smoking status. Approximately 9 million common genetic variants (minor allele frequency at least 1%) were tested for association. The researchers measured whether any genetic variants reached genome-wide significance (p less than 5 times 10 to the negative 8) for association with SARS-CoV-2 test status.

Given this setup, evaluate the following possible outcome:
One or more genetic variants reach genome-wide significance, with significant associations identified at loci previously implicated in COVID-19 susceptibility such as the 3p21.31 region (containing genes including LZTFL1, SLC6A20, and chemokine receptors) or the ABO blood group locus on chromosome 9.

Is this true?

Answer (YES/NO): NO